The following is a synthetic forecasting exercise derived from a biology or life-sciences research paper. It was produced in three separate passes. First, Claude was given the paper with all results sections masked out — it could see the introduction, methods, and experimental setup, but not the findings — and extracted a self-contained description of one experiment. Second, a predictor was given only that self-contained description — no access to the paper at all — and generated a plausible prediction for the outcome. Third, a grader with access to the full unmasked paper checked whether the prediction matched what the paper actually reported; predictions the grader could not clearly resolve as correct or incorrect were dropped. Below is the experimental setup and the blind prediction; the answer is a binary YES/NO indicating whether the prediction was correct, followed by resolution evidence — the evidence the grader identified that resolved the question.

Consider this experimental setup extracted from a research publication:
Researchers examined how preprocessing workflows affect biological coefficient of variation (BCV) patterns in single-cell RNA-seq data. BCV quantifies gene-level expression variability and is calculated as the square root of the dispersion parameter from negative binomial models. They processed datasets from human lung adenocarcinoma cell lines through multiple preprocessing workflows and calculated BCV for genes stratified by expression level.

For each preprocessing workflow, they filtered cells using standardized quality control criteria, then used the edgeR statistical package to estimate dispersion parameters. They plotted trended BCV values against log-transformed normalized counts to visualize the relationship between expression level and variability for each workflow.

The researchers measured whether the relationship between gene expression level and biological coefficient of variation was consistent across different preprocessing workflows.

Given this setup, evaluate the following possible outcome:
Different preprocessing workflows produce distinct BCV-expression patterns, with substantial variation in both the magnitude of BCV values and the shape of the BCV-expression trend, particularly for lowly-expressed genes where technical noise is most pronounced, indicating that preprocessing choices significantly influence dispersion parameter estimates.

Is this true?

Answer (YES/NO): YES